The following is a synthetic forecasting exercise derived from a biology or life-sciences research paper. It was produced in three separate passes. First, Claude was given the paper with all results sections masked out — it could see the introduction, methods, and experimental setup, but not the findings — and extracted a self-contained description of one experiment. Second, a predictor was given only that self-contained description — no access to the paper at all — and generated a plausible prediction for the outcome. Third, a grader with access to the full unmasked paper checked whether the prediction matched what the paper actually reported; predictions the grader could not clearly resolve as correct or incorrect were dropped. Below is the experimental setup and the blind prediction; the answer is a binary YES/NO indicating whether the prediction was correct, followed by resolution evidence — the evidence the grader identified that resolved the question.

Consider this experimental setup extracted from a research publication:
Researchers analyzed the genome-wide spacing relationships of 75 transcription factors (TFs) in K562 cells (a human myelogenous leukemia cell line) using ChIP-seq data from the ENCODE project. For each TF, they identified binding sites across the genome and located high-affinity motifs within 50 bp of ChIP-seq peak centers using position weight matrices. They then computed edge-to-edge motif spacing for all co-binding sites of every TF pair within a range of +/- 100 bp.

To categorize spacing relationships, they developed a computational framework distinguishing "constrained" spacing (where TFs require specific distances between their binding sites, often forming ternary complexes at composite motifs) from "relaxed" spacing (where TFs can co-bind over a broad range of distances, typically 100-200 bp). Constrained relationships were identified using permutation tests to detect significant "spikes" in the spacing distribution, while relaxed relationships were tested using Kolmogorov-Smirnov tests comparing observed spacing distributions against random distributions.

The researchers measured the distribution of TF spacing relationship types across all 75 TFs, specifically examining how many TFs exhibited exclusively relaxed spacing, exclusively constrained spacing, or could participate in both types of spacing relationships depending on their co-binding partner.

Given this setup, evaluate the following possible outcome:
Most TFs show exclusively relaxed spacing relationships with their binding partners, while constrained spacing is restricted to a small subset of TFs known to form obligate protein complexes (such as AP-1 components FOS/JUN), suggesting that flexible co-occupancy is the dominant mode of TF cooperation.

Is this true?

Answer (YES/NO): YES